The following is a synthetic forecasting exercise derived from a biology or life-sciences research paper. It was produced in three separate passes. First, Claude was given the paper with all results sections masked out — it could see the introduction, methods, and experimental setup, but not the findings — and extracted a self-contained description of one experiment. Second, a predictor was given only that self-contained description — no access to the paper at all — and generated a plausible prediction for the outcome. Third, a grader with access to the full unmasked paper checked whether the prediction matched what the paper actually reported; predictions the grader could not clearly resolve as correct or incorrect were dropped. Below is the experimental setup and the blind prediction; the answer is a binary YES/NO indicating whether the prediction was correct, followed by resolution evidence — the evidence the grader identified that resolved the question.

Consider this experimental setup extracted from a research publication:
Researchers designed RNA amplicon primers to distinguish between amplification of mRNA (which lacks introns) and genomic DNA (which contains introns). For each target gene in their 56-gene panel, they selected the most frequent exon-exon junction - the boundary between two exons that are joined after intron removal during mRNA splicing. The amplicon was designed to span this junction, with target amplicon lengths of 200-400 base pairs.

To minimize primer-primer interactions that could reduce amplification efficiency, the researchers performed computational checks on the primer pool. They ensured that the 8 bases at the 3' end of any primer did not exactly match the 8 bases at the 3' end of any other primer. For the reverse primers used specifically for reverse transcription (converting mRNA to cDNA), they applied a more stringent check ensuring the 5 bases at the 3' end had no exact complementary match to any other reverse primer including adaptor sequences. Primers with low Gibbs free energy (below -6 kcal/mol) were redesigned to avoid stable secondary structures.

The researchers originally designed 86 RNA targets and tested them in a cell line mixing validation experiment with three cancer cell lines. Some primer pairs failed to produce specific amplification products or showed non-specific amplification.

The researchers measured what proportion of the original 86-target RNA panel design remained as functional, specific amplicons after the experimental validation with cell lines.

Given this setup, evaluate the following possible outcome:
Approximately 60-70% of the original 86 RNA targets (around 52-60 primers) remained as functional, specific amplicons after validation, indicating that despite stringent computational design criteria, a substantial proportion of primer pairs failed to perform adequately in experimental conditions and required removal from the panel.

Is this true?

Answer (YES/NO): YES